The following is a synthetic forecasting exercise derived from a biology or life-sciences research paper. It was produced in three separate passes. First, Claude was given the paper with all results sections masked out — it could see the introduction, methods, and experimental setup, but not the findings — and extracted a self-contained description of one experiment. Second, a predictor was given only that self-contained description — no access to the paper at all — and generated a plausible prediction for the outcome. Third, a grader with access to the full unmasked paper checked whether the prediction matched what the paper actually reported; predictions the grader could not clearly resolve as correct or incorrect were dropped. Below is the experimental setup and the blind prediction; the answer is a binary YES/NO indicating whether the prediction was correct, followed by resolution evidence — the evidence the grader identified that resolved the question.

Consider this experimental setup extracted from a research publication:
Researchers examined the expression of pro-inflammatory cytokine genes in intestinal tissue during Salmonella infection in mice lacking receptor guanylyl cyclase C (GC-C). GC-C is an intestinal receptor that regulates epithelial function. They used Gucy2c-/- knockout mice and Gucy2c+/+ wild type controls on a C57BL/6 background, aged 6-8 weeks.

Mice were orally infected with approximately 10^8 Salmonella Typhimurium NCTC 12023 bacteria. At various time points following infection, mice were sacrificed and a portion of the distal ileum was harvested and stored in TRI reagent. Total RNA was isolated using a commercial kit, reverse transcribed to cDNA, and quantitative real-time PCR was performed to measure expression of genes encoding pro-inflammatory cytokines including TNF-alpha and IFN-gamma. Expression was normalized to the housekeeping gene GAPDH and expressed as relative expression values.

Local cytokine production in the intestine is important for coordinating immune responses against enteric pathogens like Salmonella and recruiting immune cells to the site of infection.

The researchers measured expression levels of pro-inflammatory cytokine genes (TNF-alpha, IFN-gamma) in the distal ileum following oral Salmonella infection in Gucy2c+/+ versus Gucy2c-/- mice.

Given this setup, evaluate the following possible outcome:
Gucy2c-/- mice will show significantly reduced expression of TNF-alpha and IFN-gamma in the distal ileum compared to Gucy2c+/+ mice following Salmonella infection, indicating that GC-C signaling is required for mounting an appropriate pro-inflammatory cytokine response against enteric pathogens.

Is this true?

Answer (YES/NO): NO